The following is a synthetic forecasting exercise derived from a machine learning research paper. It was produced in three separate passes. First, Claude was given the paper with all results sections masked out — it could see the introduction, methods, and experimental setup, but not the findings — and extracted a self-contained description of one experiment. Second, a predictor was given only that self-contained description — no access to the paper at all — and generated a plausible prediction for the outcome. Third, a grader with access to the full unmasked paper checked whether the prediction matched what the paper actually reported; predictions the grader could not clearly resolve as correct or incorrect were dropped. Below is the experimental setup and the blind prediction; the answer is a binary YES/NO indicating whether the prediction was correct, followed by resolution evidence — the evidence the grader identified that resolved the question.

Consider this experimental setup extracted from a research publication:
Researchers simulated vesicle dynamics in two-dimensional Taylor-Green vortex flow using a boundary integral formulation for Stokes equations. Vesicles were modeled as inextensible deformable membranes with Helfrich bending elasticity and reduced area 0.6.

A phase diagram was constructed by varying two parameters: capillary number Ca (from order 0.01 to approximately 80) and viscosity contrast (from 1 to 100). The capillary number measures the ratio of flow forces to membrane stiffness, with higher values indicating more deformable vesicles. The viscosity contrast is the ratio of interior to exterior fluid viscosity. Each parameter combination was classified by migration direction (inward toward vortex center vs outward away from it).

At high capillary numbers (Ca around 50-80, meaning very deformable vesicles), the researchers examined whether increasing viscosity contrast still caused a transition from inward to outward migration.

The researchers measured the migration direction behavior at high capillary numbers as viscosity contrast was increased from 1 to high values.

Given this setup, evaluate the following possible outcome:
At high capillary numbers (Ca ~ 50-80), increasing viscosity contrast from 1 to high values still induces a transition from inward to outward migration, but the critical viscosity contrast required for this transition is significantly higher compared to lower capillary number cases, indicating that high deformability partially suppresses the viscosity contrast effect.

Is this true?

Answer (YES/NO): YES